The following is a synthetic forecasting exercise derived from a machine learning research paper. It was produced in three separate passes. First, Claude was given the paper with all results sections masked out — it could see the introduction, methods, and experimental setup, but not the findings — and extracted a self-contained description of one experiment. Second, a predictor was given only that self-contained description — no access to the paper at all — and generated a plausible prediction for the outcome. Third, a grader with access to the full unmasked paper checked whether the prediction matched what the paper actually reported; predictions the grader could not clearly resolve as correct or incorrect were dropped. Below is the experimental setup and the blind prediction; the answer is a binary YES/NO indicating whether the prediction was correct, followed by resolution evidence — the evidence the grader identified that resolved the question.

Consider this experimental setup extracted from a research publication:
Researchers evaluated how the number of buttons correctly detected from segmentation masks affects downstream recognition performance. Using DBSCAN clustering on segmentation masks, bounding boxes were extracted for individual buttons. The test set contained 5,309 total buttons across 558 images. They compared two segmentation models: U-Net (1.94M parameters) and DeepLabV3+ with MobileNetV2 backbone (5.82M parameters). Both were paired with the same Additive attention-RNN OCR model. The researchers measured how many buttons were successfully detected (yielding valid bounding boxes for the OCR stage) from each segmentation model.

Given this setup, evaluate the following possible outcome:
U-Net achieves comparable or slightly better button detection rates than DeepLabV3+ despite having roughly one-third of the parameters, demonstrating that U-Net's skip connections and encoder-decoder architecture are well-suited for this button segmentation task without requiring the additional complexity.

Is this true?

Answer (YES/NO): NO